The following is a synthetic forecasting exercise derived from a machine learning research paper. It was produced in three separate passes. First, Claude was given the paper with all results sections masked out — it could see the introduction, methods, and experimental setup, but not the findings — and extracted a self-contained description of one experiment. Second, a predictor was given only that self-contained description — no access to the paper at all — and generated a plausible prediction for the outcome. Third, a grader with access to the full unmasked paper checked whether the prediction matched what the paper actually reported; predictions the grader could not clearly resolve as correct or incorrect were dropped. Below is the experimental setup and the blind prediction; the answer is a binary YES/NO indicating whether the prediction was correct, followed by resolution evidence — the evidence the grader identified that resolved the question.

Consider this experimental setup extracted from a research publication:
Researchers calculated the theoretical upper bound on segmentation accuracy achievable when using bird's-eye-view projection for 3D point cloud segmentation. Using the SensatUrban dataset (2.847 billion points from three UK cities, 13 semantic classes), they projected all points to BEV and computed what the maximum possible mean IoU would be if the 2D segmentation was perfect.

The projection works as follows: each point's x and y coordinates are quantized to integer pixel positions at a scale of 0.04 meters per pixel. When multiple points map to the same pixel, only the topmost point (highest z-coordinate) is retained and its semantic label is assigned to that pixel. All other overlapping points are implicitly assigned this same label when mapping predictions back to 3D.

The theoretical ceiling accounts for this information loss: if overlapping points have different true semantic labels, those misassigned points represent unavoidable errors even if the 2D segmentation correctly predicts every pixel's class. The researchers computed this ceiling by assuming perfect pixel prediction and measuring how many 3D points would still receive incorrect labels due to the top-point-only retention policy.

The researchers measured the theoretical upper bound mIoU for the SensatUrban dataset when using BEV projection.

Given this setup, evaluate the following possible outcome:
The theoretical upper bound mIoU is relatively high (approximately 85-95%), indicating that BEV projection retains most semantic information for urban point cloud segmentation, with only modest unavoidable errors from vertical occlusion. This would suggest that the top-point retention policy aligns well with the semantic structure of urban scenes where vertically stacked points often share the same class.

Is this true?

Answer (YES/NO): YES